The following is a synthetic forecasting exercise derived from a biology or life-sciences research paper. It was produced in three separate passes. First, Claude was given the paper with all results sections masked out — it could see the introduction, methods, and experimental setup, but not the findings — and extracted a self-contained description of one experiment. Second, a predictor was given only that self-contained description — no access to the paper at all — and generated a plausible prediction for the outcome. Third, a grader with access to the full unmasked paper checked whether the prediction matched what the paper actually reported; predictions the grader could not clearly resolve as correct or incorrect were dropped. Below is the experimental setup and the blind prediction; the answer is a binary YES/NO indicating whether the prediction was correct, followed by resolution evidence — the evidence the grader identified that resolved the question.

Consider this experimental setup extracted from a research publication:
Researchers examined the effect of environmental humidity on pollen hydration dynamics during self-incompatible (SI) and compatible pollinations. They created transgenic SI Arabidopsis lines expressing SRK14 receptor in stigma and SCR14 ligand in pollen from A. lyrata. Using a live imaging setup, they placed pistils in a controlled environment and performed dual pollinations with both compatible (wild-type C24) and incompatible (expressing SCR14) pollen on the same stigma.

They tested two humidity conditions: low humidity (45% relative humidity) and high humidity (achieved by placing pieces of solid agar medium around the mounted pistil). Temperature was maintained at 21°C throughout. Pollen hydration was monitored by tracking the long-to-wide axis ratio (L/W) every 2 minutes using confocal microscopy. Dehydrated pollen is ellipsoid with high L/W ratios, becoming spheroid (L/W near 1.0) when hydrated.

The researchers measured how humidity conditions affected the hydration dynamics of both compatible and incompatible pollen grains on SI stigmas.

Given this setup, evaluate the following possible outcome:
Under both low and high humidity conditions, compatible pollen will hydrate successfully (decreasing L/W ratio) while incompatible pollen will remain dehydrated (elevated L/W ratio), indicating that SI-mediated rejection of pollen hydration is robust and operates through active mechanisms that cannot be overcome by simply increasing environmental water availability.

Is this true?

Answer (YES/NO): NO